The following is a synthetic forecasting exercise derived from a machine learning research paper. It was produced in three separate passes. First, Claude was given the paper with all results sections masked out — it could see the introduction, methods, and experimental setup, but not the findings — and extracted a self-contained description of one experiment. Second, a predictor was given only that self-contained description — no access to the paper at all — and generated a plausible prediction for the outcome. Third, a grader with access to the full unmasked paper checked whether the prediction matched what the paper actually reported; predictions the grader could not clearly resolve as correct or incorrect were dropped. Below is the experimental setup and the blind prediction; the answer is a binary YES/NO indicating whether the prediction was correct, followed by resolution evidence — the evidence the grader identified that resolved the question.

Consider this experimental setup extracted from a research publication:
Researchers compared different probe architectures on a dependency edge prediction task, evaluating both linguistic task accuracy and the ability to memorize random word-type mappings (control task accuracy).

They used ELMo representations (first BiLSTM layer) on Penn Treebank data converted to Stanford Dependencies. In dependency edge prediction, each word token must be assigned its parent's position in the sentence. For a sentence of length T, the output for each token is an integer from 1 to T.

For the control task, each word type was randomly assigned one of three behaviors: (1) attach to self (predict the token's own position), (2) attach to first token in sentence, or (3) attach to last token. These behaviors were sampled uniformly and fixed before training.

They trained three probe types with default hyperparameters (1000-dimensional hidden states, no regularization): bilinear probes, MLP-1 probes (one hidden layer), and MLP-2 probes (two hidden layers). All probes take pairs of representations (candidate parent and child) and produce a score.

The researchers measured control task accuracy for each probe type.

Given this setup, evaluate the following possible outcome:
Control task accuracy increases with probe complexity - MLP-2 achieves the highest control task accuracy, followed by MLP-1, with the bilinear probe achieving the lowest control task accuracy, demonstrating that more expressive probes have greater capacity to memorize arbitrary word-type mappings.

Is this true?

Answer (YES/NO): NO